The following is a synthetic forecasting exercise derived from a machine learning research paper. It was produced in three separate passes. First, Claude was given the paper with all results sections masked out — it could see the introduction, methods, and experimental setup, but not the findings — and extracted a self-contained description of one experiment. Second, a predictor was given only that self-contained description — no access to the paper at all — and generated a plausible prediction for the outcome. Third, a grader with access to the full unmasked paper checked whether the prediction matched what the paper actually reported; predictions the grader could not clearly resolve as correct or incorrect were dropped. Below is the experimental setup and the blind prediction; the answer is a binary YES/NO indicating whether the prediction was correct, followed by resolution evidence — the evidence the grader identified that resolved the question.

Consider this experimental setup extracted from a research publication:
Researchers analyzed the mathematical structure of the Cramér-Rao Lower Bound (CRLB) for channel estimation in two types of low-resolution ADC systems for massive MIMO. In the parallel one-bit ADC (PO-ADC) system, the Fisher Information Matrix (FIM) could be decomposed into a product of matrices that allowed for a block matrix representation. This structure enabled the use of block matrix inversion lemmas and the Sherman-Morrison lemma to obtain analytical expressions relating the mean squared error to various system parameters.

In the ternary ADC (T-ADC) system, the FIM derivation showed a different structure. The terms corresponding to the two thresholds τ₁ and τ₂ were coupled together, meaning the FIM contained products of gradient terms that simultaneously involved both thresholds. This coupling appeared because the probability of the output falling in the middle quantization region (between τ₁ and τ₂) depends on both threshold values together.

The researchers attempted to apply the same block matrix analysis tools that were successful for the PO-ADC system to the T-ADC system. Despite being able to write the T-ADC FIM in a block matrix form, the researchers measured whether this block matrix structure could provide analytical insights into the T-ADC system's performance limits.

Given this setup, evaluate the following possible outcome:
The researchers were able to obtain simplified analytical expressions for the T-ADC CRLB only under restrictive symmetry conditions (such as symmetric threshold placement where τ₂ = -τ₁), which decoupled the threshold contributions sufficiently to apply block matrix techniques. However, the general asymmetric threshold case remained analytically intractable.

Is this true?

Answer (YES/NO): NO